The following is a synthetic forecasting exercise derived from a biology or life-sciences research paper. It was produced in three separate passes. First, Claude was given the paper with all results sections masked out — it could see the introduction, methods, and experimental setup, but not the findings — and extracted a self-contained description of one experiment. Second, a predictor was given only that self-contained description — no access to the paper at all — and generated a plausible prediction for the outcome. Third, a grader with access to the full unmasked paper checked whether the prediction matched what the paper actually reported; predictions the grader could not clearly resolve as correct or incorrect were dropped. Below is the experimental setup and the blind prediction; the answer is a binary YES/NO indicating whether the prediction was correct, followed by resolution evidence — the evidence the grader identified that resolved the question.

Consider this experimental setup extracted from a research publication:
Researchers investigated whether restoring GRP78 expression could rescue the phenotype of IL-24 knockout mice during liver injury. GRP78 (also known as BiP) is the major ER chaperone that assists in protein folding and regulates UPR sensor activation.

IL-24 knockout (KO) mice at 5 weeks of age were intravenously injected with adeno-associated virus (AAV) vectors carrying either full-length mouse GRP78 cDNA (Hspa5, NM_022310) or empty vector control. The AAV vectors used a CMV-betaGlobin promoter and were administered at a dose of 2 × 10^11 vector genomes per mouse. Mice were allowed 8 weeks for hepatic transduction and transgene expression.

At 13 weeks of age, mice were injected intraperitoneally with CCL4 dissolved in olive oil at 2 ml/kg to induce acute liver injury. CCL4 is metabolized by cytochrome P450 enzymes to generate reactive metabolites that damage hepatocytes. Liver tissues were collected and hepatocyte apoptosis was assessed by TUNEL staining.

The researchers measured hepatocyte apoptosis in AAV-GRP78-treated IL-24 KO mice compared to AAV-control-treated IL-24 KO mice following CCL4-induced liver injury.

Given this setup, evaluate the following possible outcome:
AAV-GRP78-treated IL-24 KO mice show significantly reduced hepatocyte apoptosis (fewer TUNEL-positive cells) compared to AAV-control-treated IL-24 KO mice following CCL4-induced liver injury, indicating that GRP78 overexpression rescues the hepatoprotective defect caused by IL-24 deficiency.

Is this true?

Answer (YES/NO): YES